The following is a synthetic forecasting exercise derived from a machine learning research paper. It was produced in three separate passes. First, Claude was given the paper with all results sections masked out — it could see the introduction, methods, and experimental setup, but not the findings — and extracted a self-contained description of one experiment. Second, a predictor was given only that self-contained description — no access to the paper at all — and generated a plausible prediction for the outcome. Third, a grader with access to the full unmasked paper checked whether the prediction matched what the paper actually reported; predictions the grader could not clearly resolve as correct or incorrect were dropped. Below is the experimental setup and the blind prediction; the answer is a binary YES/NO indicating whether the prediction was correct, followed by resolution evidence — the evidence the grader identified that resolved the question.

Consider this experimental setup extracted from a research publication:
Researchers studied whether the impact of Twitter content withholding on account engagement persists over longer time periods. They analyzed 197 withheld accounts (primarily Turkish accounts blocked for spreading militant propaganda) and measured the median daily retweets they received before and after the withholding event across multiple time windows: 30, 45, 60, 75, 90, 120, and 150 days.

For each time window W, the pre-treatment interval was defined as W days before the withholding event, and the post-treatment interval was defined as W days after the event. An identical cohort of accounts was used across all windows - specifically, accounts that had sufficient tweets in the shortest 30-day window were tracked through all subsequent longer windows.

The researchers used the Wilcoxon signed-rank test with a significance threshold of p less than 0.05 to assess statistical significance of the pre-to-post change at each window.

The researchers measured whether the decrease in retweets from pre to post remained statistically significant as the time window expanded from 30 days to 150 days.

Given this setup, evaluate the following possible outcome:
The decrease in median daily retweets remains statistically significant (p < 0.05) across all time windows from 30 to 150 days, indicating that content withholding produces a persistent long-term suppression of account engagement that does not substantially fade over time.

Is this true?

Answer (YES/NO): YES